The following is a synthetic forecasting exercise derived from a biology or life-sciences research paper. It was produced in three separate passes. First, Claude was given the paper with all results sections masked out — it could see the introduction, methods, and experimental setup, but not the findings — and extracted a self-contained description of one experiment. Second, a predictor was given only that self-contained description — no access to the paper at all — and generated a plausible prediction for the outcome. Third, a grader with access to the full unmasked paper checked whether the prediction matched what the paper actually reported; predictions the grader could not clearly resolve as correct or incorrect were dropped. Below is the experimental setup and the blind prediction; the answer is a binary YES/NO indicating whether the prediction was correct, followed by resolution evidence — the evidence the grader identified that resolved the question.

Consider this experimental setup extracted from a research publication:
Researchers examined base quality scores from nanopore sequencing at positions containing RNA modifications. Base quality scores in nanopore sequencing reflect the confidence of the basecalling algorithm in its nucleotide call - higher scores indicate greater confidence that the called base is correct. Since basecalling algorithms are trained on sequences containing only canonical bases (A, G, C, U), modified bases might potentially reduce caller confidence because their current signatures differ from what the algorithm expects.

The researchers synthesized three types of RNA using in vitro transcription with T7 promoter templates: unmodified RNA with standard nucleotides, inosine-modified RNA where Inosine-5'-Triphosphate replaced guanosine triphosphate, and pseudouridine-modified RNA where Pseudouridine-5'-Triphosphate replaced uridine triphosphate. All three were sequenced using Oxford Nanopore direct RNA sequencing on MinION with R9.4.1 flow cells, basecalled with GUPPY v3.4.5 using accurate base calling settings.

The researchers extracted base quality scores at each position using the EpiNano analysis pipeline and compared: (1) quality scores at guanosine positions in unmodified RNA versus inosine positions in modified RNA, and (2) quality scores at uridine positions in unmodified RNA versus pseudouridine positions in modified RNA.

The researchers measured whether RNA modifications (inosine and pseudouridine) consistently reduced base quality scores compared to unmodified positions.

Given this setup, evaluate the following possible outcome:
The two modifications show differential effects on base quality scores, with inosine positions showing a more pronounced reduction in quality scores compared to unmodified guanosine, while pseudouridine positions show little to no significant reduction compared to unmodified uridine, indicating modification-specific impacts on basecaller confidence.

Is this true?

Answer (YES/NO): NO